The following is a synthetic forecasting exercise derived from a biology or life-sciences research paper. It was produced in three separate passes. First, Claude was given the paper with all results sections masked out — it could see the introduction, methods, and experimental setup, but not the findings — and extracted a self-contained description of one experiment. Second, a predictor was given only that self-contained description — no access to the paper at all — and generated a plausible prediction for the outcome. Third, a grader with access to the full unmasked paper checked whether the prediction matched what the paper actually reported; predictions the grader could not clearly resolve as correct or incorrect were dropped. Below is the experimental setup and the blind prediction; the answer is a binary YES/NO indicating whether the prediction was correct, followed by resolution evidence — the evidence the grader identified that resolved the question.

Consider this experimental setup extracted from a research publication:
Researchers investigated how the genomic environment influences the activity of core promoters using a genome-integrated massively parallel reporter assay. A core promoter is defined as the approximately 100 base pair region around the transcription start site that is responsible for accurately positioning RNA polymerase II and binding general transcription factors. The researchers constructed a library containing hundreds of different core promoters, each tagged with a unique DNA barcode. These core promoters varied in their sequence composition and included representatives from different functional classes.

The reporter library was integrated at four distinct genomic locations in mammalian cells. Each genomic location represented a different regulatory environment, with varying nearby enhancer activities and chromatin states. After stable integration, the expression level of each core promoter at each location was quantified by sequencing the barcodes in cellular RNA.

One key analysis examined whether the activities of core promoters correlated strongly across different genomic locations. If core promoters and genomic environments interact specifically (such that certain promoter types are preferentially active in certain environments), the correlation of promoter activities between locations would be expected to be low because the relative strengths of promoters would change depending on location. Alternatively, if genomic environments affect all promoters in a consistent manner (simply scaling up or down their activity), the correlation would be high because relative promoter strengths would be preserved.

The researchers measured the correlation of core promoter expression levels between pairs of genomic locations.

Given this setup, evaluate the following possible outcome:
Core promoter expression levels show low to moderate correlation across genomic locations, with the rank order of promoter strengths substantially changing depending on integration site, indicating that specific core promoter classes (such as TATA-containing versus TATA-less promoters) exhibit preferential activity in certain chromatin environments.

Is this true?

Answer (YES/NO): NO